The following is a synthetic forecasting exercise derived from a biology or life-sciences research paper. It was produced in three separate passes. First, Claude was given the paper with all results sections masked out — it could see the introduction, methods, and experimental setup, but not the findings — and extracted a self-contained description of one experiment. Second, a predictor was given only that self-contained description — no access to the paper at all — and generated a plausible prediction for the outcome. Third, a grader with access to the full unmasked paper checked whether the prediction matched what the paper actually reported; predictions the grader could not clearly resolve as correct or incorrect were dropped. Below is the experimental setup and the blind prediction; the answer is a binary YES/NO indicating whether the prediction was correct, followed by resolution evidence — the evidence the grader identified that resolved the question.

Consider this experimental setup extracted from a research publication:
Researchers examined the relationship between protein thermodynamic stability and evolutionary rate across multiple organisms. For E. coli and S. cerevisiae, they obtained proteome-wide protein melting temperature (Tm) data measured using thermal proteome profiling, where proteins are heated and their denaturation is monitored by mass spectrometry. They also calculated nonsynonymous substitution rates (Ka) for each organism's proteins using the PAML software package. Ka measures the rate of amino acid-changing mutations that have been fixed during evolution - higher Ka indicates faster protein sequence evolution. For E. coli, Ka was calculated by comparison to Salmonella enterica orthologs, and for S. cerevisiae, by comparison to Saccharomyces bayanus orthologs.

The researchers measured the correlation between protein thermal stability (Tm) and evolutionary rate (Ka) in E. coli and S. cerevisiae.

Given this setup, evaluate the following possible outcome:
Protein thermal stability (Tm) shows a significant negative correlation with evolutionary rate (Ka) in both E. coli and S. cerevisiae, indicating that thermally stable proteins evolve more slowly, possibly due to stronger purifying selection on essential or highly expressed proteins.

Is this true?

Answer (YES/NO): NO